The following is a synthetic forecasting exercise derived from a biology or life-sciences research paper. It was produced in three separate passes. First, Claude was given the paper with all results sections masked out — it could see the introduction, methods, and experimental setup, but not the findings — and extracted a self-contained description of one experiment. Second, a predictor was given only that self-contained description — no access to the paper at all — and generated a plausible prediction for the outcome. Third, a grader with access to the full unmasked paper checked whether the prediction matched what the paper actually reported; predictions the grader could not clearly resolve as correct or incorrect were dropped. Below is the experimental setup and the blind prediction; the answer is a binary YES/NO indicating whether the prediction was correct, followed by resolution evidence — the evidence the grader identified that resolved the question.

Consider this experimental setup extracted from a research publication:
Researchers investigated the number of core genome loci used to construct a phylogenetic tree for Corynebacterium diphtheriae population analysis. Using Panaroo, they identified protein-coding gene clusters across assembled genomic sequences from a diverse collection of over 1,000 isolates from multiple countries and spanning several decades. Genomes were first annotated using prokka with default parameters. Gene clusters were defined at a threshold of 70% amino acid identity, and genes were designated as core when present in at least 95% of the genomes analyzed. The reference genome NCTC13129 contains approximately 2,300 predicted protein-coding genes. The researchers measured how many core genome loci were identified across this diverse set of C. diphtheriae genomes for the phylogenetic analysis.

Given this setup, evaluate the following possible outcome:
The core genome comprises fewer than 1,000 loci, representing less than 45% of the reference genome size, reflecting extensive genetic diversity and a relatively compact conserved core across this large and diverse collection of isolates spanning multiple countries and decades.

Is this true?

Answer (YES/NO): NO